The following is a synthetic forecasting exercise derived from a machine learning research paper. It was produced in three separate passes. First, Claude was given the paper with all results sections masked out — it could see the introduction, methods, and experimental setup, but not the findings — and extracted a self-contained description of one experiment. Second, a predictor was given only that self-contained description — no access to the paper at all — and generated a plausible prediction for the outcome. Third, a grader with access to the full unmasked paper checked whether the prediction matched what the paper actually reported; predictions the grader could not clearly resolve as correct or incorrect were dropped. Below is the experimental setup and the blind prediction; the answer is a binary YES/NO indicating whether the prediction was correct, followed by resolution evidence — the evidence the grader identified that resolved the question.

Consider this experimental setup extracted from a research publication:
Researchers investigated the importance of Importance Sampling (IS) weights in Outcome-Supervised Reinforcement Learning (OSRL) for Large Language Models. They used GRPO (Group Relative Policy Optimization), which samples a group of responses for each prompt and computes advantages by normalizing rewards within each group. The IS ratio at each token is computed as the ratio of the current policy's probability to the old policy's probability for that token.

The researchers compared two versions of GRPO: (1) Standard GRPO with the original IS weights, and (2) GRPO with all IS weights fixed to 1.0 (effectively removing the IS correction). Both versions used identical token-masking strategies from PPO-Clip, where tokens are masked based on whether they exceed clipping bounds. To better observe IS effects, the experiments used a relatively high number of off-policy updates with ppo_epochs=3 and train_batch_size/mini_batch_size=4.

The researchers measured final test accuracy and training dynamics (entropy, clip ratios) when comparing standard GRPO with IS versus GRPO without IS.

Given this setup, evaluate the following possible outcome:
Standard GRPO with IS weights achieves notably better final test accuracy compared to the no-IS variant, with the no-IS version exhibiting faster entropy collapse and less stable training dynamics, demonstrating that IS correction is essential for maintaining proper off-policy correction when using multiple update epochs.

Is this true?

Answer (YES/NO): NO